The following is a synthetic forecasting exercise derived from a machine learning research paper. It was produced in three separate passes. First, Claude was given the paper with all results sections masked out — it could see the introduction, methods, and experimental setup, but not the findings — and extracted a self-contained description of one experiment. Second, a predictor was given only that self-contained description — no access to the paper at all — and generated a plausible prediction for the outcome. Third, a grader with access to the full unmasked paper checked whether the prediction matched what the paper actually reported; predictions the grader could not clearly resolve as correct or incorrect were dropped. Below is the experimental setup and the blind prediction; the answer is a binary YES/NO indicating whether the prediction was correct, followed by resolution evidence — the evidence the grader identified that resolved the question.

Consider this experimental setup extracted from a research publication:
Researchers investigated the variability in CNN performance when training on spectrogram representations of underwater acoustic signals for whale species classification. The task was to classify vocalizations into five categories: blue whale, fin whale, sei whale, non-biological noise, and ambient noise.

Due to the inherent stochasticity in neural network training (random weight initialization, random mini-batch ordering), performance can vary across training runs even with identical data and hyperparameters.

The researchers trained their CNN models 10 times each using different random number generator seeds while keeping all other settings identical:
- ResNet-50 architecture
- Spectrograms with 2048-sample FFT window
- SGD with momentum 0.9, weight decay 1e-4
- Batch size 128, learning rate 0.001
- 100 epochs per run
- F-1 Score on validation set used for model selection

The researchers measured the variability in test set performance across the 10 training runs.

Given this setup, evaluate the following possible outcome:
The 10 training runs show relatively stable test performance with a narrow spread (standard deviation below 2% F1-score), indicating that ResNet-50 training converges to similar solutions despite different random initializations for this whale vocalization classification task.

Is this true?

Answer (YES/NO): NO